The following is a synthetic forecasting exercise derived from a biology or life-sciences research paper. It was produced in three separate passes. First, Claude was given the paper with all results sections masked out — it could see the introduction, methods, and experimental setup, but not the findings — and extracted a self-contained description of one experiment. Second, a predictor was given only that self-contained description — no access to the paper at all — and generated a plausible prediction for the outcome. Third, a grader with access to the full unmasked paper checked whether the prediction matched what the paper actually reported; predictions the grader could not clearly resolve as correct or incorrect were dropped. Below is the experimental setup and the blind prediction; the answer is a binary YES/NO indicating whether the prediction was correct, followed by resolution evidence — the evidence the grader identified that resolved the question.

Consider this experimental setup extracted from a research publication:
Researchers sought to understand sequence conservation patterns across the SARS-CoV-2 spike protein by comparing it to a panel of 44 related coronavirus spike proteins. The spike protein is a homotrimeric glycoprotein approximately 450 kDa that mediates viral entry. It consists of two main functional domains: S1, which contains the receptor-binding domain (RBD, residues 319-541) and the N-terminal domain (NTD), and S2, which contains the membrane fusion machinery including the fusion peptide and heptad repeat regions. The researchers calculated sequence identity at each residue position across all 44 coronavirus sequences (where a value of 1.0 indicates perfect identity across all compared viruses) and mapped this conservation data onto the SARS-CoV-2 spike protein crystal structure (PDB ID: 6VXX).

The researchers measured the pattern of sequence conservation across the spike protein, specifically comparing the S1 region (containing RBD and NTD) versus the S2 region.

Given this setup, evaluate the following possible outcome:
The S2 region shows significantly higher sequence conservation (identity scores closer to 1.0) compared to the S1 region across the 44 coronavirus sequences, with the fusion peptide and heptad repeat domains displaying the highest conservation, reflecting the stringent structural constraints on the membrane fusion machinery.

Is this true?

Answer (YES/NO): YES